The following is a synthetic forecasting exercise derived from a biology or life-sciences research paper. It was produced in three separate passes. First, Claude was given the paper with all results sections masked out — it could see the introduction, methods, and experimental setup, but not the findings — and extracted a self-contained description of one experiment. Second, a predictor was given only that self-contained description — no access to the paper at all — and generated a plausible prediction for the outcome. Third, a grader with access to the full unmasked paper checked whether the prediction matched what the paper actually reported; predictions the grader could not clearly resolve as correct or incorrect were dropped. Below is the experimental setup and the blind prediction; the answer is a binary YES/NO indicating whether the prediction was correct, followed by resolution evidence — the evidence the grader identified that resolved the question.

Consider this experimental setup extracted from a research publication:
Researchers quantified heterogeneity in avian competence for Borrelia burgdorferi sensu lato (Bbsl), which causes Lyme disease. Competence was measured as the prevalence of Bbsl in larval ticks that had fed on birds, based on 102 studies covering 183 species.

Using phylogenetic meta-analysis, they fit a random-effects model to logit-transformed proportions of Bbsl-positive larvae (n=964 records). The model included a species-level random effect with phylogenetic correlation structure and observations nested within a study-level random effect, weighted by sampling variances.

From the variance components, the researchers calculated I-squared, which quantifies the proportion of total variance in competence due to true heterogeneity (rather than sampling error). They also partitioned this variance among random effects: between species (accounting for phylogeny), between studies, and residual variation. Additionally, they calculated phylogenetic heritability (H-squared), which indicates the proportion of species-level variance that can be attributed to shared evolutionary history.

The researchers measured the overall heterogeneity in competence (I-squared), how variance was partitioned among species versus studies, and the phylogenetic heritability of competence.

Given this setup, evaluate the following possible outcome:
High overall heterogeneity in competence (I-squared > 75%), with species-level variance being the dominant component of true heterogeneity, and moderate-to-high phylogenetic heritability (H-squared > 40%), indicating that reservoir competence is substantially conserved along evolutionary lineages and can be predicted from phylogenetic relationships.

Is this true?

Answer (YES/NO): NO